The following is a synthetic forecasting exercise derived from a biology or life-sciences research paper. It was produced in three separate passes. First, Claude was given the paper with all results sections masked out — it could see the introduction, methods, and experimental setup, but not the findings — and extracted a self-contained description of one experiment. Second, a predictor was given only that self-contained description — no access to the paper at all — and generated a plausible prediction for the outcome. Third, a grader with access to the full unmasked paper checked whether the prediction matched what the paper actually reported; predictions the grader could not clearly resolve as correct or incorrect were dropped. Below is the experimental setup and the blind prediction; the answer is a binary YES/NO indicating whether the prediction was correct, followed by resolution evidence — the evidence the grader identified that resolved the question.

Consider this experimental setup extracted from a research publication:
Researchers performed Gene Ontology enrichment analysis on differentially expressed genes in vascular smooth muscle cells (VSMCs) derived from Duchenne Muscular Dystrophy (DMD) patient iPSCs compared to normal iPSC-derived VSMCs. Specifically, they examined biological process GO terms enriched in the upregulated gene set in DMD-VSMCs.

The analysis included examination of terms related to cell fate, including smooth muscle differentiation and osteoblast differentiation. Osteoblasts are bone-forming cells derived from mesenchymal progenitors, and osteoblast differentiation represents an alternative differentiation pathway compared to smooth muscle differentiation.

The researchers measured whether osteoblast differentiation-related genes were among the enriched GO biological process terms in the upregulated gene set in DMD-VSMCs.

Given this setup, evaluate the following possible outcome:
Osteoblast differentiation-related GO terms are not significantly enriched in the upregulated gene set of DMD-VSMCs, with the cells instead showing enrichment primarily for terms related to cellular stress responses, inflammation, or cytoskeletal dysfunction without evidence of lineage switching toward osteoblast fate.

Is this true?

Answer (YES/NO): NO